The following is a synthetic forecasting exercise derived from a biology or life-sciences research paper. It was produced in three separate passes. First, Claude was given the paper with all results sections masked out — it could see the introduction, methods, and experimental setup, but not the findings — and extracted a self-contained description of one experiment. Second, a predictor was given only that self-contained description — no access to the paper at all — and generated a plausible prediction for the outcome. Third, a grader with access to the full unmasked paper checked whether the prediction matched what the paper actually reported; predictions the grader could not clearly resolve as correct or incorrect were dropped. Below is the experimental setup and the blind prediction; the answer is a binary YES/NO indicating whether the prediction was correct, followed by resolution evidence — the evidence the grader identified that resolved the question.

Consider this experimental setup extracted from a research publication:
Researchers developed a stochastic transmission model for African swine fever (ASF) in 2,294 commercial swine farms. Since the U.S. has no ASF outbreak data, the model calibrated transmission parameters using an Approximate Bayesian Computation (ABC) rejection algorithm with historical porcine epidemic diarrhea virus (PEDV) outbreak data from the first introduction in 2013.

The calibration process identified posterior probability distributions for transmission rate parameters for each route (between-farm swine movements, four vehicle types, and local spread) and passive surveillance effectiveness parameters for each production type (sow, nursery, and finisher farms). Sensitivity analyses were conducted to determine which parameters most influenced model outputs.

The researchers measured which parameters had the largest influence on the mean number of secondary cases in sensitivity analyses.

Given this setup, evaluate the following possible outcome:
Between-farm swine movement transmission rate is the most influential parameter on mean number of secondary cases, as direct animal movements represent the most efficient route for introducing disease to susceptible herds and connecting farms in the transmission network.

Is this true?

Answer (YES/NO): NO